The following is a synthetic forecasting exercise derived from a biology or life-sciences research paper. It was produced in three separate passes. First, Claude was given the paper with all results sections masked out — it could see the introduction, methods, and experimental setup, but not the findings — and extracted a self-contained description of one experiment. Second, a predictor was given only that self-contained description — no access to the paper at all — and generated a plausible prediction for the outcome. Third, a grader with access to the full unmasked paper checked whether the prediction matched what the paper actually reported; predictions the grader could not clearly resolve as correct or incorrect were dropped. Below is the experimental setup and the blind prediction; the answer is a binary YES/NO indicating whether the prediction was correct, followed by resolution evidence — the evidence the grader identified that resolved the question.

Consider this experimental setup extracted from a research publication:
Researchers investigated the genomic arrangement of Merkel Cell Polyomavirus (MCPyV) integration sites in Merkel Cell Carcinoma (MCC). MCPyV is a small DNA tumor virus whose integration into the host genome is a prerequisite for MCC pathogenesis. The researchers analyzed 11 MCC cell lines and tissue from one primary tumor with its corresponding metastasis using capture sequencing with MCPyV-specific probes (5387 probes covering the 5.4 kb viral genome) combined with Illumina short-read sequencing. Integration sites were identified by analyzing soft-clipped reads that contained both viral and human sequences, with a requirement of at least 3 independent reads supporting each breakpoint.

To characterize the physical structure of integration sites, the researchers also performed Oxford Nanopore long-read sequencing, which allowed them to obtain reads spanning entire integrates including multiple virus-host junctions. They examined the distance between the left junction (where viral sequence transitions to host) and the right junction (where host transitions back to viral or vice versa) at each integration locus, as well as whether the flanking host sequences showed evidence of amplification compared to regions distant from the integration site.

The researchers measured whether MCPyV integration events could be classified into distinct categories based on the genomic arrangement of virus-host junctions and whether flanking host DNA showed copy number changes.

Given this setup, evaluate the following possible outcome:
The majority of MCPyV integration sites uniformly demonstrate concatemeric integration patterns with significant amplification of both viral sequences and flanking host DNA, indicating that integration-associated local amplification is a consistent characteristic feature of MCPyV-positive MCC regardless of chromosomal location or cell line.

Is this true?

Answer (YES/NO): NO